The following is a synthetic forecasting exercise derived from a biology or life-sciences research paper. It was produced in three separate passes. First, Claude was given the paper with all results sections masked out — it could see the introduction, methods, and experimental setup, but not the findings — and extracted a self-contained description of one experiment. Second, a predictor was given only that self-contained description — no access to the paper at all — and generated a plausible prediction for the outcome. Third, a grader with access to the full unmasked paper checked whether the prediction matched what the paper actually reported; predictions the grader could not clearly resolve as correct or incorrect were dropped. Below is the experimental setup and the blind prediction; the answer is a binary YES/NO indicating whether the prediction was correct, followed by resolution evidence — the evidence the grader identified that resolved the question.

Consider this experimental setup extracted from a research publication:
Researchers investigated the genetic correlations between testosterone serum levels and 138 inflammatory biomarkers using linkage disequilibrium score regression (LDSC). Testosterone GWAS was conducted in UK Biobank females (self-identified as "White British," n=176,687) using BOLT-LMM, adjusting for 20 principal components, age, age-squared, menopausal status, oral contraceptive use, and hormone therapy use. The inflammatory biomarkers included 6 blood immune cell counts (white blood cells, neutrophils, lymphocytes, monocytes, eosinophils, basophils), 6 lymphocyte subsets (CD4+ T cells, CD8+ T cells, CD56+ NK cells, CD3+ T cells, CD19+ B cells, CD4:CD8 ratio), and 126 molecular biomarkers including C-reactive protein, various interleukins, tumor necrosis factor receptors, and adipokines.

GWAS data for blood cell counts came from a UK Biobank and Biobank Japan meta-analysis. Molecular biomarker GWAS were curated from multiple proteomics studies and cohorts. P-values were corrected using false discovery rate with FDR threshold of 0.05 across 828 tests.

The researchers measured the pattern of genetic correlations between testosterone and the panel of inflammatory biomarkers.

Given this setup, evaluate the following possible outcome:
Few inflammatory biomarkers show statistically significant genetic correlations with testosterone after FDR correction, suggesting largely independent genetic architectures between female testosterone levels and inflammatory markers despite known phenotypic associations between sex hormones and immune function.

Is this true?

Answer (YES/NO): YES